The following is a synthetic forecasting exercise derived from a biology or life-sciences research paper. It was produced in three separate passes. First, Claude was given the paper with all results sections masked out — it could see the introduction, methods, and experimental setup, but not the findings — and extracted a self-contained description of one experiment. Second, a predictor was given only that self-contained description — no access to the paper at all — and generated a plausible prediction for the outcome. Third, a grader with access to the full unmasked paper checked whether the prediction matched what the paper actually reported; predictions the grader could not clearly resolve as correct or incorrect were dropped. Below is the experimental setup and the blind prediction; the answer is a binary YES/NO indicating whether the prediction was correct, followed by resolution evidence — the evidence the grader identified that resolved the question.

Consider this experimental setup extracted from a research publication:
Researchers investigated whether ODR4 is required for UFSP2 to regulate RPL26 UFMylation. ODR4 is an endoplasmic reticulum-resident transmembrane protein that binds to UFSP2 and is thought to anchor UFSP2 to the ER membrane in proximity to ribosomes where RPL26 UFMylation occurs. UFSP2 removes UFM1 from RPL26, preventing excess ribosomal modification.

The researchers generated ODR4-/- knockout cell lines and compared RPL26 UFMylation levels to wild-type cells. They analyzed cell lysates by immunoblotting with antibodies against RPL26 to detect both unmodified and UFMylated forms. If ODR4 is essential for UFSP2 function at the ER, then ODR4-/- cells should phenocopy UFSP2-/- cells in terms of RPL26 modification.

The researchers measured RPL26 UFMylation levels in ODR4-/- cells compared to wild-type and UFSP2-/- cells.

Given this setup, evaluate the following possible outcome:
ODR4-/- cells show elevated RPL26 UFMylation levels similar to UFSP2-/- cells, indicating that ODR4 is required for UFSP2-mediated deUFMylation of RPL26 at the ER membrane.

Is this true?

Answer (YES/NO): YES